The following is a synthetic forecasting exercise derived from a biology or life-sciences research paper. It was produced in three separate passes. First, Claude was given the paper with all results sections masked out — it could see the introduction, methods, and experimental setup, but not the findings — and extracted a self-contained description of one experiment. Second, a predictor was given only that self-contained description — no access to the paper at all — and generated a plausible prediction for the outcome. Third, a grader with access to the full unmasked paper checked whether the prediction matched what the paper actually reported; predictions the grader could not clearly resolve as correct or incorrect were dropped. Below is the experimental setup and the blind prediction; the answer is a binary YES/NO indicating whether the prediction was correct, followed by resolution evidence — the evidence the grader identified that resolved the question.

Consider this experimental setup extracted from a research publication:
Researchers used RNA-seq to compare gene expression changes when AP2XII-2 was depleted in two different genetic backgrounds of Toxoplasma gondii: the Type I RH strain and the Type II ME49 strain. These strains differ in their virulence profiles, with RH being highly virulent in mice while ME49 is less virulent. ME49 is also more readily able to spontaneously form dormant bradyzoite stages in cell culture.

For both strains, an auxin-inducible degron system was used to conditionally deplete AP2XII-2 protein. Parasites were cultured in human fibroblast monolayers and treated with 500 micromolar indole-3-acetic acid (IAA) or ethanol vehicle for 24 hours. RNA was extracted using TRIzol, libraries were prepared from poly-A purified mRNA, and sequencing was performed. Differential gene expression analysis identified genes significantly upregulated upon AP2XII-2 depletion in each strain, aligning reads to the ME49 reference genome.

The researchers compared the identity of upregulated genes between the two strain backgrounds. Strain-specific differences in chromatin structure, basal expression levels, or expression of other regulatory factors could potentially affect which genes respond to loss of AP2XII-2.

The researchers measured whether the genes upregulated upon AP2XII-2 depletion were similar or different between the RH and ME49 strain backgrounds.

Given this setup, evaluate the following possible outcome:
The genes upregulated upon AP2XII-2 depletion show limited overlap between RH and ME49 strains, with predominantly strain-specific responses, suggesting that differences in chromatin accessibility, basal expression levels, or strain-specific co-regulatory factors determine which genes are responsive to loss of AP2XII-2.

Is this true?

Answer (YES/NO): NO